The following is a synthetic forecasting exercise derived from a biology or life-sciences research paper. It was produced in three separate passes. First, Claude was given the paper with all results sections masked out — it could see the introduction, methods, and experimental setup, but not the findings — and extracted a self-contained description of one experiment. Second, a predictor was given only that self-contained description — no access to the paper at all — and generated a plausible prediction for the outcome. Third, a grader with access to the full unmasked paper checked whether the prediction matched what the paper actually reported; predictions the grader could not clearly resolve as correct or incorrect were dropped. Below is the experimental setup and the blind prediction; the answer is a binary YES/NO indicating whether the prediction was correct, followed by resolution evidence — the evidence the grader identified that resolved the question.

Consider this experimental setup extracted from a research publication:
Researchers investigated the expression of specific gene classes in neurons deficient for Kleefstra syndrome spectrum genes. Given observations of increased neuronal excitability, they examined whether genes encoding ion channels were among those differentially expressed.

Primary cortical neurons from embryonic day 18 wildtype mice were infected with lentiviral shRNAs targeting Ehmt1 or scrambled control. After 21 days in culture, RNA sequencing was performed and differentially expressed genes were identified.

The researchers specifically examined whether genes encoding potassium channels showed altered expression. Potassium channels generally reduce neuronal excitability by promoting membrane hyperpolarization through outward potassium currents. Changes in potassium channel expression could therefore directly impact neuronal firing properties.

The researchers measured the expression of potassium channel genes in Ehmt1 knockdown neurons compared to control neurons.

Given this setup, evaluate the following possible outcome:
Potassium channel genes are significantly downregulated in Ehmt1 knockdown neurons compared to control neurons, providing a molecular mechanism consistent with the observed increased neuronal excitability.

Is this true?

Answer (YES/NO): NO